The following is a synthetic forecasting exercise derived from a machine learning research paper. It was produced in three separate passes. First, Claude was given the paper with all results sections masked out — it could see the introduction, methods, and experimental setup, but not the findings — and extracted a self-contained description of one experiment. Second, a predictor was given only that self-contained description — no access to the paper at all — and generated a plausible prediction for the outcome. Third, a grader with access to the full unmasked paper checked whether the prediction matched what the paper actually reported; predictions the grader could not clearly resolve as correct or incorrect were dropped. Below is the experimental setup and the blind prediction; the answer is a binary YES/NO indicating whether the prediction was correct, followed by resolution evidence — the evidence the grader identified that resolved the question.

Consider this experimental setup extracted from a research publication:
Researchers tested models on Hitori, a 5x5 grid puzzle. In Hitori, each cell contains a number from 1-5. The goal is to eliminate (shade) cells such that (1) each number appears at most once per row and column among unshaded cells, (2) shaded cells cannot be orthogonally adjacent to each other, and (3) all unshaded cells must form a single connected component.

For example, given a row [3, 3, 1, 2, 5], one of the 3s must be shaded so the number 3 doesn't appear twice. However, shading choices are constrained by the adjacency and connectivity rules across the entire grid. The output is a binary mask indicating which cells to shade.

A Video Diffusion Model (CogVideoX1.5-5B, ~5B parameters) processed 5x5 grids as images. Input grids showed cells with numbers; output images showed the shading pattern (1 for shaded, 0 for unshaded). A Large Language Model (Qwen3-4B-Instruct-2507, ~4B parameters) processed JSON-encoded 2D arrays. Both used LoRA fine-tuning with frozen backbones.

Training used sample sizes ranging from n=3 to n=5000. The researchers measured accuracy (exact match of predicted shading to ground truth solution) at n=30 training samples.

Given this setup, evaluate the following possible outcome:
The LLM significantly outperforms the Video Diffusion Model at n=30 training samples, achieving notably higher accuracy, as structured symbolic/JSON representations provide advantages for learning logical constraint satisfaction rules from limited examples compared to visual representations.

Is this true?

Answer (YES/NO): NO